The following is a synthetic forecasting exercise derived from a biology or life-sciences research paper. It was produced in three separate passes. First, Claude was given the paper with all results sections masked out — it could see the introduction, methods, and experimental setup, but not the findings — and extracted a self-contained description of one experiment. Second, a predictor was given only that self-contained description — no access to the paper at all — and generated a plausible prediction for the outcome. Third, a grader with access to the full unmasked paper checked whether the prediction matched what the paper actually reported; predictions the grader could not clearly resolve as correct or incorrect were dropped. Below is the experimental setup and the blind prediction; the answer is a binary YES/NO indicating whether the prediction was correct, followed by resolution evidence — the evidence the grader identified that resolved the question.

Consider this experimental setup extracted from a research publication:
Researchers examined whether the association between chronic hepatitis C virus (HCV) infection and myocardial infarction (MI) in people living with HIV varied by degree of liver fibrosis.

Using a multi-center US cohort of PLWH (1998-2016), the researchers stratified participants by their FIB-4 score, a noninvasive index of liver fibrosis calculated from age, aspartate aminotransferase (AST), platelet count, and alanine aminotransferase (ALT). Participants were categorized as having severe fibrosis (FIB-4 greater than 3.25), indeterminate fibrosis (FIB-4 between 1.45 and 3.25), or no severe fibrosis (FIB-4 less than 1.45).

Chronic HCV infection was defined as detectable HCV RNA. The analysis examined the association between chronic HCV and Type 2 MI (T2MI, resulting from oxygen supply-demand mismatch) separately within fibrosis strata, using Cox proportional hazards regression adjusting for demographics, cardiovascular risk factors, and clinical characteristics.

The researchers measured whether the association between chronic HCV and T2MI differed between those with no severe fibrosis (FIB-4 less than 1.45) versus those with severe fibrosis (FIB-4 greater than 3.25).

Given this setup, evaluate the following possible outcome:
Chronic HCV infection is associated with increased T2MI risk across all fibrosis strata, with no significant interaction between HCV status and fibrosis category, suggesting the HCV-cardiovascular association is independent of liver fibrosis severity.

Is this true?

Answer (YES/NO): NO